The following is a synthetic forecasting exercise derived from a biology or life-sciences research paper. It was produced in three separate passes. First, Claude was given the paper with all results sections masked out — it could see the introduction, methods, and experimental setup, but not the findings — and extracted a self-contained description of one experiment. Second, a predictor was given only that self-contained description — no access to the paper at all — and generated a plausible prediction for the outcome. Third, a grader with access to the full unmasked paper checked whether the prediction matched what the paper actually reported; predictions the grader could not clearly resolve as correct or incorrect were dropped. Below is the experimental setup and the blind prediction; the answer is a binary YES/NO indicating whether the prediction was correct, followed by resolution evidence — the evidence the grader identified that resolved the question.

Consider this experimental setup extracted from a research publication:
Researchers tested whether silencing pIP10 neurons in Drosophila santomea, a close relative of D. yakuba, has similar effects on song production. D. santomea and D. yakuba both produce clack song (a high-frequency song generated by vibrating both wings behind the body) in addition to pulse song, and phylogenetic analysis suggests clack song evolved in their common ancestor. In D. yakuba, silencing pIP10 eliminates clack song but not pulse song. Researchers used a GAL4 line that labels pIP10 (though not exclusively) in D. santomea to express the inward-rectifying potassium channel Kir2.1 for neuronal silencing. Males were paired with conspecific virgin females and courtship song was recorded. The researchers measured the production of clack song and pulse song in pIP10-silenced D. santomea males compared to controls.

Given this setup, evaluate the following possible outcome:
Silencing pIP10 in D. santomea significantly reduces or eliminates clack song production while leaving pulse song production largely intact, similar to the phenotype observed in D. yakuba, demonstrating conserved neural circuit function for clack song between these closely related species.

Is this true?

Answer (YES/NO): YES